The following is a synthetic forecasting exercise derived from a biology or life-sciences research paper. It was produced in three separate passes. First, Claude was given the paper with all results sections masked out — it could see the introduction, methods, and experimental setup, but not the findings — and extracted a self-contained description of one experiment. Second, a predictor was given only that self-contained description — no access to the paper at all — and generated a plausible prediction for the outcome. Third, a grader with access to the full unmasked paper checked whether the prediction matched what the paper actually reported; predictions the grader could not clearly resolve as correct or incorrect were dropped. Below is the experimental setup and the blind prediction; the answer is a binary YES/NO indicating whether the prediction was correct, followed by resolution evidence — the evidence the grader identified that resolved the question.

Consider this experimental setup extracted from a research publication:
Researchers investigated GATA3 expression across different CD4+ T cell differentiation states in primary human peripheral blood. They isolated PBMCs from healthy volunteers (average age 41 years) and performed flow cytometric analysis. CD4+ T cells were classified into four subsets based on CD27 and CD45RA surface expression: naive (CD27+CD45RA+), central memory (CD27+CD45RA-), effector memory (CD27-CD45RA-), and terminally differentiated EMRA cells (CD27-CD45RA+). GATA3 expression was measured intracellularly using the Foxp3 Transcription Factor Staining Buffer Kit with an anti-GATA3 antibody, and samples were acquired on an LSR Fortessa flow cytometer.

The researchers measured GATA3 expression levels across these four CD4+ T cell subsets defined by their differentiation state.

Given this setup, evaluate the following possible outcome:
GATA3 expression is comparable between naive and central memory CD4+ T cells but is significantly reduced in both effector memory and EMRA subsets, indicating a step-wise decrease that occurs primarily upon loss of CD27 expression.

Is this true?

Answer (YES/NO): NO